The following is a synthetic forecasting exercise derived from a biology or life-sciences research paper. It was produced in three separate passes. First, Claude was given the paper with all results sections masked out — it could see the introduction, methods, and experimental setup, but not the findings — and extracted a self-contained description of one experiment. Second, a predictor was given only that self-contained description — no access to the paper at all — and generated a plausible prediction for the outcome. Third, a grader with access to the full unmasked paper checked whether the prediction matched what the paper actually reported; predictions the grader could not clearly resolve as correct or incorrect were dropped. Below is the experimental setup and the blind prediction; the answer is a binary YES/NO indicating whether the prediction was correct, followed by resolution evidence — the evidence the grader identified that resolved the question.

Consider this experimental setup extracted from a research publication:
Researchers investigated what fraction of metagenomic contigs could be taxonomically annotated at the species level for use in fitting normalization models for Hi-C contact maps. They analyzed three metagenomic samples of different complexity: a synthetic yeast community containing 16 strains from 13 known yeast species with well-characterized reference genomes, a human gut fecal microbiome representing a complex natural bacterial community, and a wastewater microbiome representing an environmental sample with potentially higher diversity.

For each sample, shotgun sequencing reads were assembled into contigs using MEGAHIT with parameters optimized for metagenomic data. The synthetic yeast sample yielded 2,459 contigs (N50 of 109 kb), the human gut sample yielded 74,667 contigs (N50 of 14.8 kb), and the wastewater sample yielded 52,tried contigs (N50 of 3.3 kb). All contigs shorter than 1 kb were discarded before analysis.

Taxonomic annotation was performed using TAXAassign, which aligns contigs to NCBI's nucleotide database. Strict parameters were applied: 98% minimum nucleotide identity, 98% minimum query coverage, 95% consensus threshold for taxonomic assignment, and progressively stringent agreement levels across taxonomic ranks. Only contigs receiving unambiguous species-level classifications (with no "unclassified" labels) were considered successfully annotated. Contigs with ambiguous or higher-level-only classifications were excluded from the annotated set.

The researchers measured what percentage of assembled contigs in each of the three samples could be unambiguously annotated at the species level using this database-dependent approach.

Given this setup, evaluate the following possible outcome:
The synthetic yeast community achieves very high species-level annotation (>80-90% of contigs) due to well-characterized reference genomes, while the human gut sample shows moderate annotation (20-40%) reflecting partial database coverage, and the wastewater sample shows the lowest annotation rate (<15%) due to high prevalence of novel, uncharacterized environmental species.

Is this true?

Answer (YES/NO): NO